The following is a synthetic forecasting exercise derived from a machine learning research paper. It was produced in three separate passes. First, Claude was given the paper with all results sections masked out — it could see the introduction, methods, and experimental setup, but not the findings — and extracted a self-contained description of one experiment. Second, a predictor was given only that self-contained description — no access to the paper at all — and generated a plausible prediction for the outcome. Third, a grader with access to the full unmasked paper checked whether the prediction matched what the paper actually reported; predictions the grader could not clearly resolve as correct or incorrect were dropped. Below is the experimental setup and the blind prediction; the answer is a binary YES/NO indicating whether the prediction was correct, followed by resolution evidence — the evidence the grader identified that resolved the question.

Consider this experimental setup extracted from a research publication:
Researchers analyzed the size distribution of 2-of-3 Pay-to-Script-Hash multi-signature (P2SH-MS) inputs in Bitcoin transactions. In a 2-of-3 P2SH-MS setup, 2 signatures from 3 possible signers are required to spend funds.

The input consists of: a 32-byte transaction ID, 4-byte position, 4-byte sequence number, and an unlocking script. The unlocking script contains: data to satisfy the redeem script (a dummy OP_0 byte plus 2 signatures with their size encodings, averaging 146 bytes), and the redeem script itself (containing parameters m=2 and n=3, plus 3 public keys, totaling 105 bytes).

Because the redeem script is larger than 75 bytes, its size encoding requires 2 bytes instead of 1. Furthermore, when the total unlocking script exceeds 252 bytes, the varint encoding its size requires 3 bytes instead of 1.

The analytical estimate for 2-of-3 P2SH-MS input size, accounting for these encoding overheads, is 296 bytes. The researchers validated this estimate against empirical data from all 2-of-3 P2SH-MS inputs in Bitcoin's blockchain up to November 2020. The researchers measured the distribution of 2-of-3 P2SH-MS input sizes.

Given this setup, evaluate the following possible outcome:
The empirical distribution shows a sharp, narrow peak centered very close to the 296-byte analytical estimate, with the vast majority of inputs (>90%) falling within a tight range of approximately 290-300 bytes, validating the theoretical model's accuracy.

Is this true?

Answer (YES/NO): NO